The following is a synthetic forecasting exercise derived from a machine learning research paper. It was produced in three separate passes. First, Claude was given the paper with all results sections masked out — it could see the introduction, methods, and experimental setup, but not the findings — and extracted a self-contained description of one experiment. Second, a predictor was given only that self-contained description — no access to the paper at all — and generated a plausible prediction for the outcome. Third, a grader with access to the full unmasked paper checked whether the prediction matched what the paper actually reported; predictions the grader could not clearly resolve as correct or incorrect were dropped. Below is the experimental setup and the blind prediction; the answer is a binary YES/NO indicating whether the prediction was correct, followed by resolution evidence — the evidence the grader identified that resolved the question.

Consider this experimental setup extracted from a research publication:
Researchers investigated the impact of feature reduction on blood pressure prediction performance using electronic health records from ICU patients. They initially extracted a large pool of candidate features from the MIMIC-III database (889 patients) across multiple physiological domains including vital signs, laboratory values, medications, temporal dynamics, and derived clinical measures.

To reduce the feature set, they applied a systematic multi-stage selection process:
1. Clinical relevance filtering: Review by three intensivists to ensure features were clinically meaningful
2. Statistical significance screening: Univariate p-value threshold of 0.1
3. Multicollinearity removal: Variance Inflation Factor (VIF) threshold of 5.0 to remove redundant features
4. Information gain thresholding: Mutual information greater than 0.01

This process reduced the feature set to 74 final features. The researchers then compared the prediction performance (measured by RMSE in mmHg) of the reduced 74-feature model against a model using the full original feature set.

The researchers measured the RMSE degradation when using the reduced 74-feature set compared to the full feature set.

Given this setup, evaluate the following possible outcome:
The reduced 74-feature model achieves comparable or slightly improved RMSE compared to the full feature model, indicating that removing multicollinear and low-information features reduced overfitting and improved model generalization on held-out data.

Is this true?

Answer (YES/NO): NO